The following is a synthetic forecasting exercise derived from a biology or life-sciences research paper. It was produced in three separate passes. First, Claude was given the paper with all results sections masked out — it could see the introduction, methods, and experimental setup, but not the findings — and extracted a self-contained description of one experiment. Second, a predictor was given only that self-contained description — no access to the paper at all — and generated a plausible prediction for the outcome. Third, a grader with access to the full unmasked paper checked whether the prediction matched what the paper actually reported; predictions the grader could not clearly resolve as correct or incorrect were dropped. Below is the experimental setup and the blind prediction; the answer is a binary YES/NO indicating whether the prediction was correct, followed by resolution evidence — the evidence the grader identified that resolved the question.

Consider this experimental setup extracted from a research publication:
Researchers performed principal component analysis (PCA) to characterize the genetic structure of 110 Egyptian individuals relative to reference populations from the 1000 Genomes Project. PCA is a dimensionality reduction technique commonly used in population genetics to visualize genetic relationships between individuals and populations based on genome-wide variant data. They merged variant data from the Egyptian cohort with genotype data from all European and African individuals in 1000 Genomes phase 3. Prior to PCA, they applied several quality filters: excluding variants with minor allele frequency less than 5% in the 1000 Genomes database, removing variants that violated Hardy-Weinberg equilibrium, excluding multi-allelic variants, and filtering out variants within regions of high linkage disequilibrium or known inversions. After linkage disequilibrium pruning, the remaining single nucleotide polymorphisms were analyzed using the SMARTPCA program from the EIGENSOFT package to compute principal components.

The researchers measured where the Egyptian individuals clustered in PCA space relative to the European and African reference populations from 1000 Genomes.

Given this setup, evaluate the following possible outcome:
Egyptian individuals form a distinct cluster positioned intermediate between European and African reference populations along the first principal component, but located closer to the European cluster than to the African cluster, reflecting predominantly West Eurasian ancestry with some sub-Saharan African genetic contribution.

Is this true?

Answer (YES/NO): YES